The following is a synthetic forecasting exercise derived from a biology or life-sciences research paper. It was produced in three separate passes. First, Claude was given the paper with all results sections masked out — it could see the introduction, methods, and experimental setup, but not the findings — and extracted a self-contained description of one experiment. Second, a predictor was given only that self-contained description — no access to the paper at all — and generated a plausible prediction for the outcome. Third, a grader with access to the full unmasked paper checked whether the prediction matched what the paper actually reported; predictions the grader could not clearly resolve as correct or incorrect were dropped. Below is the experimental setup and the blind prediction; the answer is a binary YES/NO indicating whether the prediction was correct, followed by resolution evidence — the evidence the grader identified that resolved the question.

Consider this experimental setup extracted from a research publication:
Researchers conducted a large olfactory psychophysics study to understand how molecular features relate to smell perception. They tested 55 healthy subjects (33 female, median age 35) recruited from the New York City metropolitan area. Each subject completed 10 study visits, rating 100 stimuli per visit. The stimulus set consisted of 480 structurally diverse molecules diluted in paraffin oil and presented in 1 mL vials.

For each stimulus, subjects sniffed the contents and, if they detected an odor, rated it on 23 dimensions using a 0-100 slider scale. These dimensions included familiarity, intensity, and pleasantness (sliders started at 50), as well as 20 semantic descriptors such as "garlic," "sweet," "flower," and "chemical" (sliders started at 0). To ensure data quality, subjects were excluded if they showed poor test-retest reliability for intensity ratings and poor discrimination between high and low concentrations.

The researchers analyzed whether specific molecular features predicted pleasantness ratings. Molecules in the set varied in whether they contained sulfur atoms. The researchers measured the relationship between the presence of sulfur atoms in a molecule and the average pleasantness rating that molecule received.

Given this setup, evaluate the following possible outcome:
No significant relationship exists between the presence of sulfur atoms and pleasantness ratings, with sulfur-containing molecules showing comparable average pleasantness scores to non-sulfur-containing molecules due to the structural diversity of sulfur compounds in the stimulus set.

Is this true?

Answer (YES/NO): NO